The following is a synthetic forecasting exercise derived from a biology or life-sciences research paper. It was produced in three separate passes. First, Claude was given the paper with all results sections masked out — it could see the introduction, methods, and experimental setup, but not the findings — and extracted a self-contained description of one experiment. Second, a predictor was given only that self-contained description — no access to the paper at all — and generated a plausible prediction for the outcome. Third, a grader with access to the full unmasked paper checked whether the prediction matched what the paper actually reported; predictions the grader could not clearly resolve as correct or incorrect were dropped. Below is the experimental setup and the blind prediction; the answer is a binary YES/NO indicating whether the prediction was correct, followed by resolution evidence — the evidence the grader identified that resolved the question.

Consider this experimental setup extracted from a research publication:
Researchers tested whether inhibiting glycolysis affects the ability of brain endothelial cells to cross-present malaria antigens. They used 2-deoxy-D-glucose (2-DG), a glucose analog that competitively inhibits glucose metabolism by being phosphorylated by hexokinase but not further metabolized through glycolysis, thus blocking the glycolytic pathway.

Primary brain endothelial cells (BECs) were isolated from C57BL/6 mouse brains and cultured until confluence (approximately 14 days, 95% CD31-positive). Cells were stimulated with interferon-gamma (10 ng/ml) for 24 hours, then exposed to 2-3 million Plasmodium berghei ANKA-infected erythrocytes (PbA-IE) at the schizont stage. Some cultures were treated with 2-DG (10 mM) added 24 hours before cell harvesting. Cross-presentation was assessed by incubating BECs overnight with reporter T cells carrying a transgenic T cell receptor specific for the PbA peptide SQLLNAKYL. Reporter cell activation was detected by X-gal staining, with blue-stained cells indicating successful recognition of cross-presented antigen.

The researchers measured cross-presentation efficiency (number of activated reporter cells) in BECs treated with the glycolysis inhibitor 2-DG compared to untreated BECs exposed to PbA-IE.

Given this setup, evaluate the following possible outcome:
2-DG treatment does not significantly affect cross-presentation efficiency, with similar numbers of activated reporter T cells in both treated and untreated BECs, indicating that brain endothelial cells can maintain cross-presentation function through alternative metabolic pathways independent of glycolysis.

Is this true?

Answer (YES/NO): NO